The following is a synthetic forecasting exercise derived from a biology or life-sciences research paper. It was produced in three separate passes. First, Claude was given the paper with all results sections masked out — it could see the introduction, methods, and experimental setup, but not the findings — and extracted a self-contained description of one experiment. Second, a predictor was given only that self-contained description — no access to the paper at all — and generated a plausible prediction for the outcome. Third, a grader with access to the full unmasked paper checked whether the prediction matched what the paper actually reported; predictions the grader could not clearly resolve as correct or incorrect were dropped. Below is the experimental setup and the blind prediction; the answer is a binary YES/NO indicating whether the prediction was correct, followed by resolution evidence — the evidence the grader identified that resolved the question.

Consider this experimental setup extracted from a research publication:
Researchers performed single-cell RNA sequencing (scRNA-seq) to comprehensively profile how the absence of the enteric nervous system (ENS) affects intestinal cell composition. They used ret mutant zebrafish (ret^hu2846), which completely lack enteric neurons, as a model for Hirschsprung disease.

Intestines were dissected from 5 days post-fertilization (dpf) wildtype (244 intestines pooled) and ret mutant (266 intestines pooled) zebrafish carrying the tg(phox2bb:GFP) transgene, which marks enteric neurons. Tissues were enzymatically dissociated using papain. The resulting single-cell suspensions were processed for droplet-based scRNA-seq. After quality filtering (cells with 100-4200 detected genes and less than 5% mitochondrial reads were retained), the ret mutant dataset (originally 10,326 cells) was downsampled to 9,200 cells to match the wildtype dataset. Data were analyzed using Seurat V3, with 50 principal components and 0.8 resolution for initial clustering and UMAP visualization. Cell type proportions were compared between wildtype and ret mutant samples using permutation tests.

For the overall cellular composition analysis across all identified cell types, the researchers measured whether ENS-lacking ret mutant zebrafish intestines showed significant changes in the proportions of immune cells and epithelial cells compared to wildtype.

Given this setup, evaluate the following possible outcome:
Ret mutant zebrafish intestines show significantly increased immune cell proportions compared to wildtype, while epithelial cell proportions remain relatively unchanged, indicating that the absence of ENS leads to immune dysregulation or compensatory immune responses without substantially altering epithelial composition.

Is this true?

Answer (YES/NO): NO